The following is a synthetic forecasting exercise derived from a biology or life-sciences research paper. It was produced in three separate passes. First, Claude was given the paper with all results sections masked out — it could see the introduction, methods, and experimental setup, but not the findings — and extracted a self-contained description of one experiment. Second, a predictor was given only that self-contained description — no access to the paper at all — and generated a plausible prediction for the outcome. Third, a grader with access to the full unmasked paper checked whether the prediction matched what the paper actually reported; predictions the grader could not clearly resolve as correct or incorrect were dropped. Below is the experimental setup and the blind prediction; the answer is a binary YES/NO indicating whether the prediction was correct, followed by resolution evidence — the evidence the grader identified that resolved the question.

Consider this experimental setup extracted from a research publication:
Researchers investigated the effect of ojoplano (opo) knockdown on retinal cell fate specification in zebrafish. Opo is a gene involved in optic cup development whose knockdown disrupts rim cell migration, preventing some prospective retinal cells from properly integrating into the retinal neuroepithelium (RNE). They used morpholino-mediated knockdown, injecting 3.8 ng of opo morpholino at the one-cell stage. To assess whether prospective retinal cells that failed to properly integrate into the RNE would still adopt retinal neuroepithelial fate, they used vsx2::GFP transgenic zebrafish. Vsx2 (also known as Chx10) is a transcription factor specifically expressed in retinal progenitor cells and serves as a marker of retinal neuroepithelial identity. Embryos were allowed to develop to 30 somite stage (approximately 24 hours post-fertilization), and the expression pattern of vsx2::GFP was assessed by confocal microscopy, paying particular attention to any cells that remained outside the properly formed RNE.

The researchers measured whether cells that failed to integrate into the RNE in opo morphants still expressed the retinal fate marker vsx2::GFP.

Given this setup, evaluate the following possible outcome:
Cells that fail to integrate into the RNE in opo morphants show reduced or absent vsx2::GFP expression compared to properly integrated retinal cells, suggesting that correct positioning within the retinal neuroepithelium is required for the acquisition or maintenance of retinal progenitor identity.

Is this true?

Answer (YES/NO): NO